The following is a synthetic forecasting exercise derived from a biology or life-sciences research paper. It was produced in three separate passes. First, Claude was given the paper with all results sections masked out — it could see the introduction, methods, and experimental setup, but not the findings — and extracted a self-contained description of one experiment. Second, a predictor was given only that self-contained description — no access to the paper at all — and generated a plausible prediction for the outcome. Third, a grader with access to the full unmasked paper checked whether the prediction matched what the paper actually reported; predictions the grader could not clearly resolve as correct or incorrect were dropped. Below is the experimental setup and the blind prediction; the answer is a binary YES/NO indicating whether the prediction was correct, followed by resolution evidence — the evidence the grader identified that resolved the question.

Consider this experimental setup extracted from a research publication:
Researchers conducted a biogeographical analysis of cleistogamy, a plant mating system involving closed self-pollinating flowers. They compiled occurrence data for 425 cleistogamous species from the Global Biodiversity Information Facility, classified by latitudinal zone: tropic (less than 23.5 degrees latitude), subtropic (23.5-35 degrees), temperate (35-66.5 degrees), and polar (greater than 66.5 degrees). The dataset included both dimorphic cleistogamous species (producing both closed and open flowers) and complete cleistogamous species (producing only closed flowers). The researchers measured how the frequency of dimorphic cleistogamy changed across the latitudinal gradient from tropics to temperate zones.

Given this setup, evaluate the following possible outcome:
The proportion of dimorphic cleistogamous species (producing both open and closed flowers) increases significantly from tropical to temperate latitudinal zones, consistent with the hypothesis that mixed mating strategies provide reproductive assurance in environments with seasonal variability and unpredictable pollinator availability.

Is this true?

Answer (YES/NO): YES